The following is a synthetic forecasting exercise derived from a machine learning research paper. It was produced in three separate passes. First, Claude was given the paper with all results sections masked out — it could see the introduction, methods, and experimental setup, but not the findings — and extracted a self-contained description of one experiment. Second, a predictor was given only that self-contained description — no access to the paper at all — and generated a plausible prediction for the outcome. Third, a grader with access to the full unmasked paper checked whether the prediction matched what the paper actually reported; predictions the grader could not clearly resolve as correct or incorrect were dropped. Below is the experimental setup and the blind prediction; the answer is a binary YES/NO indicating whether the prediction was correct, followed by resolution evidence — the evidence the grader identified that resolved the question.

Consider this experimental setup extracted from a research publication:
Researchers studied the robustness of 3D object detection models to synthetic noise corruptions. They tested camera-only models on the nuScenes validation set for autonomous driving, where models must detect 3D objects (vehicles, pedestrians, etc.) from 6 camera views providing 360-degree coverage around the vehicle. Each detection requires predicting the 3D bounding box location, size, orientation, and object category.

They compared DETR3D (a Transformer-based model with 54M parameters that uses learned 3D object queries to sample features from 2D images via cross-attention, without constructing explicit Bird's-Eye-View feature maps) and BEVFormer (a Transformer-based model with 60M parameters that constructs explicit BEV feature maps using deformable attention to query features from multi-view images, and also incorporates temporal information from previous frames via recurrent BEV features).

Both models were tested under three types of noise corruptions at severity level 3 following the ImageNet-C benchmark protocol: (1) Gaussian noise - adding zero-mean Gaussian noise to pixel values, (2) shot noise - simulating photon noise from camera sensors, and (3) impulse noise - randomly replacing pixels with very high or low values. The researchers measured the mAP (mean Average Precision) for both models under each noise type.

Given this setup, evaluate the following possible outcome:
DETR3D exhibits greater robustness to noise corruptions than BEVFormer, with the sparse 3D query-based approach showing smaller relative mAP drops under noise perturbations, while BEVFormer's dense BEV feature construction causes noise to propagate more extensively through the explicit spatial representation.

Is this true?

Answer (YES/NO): NO